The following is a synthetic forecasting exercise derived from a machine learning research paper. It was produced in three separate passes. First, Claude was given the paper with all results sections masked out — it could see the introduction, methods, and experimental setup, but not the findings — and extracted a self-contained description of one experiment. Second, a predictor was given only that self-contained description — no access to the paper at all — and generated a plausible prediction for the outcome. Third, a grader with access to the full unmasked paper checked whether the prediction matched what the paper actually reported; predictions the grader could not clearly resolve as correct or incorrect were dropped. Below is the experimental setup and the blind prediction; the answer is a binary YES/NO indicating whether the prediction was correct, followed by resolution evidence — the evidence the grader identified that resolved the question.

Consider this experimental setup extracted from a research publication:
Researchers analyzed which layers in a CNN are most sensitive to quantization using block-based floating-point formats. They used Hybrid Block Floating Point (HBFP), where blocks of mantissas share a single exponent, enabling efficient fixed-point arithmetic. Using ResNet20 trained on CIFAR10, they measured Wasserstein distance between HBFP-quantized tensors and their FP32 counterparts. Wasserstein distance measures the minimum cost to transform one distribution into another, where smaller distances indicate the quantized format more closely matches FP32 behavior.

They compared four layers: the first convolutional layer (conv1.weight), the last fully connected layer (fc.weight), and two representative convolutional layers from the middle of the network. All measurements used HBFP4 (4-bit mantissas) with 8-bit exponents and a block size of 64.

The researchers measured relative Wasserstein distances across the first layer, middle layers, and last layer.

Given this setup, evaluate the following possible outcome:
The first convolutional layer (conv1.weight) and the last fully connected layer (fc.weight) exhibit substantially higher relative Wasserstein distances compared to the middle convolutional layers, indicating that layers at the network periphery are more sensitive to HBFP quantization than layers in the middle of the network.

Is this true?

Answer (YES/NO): YES